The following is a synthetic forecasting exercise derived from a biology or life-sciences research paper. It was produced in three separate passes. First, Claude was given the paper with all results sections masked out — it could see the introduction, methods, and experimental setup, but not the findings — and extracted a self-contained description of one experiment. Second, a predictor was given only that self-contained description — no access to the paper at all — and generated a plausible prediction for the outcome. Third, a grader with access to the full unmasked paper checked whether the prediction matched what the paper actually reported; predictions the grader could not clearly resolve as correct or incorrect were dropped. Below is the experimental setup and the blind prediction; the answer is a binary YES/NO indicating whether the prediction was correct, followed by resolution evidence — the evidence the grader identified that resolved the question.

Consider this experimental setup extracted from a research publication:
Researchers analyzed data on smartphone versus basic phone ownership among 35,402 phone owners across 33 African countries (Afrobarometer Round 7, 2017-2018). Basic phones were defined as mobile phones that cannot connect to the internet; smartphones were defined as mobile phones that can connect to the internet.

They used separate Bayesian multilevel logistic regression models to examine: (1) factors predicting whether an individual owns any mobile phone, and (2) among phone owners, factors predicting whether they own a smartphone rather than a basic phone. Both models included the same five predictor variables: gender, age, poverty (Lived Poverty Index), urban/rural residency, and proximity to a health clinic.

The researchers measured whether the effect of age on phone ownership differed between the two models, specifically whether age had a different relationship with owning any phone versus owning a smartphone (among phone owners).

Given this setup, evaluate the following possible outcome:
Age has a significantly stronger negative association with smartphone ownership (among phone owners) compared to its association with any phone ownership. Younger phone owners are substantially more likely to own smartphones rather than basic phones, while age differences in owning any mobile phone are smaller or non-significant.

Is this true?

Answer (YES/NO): NO